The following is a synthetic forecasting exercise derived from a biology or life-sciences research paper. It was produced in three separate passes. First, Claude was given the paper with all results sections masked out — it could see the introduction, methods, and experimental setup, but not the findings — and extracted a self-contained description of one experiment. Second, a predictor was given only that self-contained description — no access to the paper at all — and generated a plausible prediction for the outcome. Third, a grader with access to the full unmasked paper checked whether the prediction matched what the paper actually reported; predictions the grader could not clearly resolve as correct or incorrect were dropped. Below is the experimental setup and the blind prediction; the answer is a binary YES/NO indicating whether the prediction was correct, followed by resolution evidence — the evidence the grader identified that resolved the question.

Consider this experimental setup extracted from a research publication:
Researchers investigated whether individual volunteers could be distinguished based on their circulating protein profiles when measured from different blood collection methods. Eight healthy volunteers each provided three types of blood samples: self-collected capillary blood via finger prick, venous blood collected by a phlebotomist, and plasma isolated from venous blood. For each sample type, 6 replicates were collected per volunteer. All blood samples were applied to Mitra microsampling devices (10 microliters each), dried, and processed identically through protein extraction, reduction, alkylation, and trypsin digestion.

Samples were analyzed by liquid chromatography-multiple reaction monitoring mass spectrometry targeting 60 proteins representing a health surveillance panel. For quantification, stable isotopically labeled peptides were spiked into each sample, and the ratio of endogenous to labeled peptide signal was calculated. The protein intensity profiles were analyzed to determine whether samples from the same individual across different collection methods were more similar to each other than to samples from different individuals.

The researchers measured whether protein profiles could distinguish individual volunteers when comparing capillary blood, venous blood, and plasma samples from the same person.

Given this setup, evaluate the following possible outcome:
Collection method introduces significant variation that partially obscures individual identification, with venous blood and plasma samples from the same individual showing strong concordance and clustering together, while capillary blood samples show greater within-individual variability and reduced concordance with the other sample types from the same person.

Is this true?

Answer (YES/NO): NO